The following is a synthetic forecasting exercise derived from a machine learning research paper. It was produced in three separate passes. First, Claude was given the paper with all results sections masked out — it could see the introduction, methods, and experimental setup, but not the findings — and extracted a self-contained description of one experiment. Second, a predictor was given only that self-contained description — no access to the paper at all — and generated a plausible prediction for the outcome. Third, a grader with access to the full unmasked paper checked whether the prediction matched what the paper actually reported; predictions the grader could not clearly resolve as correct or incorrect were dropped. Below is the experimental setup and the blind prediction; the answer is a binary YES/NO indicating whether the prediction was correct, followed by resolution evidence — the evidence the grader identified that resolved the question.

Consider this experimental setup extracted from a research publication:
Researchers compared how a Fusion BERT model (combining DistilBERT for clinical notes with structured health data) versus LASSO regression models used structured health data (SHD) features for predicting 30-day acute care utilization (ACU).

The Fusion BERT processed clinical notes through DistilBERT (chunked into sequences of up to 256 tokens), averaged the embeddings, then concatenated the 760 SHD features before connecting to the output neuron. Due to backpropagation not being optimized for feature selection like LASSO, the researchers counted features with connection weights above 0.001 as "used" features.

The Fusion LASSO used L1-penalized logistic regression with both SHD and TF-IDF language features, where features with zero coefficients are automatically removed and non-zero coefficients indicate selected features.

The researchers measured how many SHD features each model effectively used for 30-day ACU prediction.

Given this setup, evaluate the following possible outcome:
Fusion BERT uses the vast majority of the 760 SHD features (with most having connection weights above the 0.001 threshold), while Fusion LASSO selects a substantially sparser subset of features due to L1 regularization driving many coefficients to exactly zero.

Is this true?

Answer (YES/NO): NO